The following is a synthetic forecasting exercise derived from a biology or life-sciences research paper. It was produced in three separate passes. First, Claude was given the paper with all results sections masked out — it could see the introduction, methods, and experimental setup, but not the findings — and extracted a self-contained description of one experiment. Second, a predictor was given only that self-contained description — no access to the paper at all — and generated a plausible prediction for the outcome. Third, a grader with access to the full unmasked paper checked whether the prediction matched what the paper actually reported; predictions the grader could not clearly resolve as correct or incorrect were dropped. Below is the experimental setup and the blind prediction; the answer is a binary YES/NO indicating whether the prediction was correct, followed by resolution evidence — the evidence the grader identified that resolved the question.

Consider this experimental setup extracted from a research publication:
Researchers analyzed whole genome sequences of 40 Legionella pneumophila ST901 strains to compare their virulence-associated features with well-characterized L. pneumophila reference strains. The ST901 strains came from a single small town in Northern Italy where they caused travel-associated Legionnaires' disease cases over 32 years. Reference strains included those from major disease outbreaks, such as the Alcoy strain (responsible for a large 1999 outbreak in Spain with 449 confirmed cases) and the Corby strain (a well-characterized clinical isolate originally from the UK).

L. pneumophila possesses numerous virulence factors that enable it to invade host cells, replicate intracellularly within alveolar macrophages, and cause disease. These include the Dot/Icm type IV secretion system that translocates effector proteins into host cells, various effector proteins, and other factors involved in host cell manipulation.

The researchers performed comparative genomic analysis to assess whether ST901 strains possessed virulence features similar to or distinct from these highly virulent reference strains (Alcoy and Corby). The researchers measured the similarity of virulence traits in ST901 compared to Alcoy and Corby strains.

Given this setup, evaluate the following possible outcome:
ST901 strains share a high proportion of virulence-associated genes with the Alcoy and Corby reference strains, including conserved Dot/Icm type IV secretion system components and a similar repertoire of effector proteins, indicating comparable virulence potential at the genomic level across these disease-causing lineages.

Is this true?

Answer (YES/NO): NO